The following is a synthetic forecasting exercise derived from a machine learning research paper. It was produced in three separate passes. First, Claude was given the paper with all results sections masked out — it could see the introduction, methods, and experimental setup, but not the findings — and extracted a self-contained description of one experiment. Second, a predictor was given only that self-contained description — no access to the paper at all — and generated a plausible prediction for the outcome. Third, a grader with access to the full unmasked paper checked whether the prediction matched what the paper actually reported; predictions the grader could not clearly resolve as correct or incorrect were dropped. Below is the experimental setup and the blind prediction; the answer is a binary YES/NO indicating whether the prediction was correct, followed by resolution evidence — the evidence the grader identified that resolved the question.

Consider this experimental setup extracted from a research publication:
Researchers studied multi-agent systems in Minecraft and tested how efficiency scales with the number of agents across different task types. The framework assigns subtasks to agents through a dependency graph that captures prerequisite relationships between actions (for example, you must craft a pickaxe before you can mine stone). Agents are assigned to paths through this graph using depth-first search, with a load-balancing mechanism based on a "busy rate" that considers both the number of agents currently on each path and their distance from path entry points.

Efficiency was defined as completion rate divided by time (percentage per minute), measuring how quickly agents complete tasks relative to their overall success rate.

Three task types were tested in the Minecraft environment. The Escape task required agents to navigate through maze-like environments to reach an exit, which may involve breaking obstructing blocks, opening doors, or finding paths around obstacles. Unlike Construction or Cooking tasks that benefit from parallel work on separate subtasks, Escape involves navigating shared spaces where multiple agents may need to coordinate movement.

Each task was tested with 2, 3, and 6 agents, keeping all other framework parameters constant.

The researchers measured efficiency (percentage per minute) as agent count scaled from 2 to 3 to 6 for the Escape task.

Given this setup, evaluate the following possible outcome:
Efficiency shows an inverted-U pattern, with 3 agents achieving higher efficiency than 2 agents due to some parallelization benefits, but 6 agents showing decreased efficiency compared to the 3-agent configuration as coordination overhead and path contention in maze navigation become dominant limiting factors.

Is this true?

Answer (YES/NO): YES